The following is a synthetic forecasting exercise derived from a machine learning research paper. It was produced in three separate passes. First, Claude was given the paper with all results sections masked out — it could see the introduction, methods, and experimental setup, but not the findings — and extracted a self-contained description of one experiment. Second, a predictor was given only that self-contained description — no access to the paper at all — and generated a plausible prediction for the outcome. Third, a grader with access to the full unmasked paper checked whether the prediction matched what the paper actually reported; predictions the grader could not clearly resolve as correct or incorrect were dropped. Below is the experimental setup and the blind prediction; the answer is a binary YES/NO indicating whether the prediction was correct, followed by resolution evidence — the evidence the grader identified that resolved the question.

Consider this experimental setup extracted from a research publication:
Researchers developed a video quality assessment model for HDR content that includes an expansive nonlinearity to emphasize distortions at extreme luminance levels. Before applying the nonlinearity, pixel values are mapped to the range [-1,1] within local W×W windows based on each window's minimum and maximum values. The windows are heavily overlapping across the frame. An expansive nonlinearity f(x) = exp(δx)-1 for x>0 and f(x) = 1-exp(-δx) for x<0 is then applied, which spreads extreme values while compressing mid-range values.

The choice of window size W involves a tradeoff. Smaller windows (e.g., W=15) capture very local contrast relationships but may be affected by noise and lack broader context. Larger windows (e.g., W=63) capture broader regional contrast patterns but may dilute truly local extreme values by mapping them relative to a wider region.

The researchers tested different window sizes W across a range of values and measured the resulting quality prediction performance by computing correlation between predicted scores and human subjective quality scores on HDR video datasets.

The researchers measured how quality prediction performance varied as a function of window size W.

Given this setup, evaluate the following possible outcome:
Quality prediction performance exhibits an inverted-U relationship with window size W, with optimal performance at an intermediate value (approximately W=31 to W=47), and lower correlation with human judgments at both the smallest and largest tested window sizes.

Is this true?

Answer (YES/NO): NO